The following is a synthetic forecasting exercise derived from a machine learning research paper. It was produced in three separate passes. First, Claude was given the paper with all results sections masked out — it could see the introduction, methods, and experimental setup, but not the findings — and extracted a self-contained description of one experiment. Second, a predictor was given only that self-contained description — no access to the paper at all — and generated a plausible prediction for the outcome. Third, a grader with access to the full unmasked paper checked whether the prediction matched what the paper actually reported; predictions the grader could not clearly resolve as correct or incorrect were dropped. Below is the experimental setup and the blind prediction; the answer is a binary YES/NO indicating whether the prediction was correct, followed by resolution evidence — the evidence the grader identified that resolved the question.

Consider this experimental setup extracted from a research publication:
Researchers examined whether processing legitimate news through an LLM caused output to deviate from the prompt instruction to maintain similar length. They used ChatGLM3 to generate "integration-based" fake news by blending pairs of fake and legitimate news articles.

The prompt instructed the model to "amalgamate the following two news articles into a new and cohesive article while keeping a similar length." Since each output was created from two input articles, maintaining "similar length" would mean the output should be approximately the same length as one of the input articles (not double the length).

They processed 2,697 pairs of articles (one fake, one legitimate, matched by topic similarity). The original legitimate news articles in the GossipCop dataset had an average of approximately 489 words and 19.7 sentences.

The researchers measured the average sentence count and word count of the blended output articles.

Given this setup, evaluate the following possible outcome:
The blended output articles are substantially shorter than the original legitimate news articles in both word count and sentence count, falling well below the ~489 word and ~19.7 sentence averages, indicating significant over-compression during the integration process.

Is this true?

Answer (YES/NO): YES